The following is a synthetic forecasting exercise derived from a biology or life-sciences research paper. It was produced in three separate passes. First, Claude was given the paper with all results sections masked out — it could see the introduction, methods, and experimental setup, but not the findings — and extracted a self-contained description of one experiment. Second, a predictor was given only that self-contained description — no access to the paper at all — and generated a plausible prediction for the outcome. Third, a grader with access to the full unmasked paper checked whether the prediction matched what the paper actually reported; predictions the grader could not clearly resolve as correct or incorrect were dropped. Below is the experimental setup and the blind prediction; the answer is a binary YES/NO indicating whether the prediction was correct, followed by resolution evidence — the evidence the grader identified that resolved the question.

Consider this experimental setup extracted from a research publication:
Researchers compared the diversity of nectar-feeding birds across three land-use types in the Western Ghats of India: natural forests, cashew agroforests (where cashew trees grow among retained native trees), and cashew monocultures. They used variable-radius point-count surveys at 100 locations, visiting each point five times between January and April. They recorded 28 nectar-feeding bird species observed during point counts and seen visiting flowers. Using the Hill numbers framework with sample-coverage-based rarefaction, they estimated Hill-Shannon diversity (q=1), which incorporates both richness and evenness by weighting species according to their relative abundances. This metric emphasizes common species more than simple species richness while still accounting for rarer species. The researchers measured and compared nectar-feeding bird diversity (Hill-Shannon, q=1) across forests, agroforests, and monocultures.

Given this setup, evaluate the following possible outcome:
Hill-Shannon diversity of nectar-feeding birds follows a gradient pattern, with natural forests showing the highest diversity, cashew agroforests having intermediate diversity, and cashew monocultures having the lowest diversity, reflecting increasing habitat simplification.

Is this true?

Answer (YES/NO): NO